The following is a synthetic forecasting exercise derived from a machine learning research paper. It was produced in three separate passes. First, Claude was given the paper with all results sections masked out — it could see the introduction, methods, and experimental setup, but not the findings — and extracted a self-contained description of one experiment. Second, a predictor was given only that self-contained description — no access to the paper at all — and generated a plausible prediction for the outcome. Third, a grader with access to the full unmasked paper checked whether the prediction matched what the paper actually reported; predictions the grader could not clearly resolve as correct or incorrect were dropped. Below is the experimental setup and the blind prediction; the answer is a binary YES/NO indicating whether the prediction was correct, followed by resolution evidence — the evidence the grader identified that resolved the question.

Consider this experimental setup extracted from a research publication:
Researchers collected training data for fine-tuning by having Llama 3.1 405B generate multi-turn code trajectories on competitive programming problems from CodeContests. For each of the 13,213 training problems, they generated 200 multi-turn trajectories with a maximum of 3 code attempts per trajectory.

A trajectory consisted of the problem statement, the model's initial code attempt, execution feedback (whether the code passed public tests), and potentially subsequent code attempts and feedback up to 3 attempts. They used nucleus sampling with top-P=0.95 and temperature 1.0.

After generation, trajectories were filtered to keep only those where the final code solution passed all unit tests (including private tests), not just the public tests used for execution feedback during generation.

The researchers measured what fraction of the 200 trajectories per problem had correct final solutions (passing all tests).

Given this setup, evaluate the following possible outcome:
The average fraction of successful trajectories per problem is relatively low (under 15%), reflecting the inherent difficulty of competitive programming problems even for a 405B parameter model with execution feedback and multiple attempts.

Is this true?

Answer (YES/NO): NO